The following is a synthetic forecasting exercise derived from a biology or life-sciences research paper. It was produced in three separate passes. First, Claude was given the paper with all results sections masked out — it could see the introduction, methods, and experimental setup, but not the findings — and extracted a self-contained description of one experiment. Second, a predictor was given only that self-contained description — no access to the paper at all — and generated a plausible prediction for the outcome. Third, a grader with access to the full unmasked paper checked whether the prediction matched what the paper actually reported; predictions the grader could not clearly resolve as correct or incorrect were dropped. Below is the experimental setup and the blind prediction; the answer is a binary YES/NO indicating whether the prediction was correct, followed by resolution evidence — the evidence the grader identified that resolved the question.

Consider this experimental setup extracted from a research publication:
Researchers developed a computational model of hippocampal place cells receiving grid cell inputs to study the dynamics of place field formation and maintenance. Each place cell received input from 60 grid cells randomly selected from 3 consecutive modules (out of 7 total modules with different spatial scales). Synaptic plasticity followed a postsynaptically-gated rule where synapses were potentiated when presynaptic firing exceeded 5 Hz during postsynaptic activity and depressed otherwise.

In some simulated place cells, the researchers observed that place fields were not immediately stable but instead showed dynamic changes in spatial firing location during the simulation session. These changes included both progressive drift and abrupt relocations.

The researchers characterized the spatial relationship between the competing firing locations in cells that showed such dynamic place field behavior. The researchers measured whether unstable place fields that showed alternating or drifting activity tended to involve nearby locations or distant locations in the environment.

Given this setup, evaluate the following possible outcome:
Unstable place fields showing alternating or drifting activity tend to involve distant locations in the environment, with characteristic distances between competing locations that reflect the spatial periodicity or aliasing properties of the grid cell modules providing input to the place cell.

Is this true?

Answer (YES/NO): NO